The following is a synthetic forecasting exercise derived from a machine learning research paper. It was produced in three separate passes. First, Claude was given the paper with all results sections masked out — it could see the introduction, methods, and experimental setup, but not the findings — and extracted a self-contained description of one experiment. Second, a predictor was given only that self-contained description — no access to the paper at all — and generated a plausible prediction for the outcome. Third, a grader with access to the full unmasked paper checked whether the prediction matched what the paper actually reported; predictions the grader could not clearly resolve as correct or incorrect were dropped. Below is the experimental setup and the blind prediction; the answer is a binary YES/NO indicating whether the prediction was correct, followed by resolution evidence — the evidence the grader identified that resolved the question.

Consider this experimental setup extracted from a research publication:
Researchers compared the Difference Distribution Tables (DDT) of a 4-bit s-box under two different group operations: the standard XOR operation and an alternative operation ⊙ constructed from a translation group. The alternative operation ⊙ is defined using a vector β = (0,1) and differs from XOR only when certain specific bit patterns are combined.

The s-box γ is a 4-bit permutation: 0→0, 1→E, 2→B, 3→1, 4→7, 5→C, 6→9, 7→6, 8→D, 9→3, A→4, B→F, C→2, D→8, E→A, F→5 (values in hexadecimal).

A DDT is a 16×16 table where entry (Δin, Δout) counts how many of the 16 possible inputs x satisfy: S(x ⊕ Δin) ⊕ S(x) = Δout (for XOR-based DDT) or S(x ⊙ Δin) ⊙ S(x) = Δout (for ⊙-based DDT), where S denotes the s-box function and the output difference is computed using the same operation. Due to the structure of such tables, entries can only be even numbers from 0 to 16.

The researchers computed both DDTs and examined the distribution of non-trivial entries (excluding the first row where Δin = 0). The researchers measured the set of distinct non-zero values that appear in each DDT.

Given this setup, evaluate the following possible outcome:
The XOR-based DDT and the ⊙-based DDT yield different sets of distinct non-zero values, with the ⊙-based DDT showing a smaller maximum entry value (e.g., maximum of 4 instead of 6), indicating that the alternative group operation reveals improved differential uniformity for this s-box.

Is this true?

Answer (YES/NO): NO